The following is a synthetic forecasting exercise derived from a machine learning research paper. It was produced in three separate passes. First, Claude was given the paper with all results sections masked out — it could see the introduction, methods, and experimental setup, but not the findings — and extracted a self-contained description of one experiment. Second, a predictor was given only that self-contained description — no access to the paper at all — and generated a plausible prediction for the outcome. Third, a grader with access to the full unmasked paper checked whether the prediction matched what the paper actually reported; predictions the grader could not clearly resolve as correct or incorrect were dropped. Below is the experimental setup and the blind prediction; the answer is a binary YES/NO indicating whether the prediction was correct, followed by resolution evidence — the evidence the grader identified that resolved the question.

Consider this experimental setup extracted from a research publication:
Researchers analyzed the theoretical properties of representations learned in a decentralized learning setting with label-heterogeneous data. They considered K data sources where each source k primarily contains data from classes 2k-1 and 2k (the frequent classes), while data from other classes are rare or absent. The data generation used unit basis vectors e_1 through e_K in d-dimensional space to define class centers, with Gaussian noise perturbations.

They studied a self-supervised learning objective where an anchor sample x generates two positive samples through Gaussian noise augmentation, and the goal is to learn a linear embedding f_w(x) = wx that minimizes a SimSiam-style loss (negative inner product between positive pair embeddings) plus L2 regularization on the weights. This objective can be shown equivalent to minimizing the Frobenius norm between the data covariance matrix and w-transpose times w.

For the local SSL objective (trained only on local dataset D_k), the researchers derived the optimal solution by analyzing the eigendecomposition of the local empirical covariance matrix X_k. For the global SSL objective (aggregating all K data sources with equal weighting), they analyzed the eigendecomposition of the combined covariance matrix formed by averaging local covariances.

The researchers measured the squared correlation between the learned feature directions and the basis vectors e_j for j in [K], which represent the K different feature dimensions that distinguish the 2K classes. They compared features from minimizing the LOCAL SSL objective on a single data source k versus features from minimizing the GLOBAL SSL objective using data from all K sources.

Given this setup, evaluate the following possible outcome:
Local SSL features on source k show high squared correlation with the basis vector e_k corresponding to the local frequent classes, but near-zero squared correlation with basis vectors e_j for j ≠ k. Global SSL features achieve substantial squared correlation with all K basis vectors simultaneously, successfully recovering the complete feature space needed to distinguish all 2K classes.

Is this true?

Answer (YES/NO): NO